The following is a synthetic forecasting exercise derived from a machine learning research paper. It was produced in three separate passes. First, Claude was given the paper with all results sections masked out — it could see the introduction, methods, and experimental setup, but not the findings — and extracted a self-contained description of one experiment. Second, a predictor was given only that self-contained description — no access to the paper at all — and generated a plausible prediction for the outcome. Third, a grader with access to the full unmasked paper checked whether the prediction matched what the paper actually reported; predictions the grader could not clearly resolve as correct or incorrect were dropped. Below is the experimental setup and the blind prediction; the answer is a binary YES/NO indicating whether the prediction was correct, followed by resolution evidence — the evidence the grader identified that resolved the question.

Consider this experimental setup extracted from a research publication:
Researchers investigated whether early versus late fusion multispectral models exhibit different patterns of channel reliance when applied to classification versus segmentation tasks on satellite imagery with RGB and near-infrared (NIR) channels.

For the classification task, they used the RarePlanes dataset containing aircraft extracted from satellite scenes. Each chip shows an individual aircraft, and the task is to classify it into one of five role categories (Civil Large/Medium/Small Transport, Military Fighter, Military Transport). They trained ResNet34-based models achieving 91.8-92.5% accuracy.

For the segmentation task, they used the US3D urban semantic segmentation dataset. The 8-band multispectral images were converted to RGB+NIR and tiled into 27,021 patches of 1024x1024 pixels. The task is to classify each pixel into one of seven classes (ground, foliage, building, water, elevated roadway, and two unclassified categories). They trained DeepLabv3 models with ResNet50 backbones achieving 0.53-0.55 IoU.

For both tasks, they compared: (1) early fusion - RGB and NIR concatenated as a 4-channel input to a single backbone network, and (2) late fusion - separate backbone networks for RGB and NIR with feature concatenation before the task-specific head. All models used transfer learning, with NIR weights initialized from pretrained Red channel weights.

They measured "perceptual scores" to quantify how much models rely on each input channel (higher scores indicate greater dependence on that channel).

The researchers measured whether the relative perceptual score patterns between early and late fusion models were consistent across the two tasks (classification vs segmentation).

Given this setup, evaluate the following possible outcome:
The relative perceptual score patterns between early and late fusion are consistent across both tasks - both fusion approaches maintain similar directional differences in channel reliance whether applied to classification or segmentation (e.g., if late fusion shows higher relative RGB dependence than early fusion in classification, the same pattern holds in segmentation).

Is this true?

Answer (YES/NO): NO